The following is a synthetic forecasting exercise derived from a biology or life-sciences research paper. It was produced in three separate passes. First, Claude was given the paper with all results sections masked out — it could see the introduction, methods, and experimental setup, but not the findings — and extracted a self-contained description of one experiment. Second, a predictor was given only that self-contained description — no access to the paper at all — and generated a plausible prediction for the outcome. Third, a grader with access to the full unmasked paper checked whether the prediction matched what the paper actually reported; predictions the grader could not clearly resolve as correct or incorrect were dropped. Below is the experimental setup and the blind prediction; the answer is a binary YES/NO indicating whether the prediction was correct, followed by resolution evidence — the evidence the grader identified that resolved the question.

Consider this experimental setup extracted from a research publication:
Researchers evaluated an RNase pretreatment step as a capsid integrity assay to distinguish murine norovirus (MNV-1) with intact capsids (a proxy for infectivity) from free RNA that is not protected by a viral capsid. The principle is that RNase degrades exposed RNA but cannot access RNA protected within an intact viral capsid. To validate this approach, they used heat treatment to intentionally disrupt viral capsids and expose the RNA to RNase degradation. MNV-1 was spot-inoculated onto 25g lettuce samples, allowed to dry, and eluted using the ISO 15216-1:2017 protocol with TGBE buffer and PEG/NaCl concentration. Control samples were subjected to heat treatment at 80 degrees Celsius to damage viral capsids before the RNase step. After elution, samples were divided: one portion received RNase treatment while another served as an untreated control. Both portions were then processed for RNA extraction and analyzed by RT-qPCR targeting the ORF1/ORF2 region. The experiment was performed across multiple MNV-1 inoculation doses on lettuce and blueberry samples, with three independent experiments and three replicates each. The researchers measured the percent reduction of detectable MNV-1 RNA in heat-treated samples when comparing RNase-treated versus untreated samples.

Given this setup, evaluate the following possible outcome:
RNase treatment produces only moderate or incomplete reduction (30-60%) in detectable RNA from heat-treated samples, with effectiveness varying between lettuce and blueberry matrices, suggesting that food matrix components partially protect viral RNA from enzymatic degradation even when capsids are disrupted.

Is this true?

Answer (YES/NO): NO